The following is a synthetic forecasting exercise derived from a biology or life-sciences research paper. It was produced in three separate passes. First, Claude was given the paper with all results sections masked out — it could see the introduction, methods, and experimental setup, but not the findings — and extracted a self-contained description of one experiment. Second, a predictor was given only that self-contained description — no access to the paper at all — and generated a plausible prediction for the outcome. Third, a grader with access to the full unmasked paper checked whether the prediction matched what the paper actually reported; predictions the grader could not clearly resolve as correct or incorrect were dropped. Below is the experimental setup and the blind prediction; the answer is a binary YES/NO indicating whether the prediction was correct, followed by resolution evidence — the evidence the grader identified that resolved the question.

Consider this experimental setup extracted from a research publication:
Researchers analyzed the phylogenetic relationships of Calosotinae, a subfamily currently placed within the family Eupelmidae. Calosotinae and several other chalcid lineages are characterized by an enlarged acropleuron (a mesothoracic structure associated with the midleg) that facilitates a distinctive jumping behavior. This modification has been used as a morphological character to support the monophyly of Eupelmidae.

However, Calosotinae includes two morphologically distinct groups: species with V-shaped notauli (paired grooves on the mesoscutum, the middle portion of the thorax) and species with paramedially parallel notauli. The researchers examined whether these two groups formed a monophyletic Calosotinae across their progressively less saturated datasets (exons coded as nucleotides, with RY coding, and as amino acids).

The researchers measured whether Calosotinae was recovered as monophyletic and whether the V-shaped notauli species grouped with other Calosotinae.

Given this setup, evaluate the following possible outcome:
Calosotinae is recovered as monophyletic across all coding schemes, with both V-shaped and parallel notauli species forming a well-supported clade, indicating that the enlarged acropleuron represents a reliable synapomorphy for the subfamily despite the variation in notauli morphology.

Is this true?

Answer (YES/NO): NO